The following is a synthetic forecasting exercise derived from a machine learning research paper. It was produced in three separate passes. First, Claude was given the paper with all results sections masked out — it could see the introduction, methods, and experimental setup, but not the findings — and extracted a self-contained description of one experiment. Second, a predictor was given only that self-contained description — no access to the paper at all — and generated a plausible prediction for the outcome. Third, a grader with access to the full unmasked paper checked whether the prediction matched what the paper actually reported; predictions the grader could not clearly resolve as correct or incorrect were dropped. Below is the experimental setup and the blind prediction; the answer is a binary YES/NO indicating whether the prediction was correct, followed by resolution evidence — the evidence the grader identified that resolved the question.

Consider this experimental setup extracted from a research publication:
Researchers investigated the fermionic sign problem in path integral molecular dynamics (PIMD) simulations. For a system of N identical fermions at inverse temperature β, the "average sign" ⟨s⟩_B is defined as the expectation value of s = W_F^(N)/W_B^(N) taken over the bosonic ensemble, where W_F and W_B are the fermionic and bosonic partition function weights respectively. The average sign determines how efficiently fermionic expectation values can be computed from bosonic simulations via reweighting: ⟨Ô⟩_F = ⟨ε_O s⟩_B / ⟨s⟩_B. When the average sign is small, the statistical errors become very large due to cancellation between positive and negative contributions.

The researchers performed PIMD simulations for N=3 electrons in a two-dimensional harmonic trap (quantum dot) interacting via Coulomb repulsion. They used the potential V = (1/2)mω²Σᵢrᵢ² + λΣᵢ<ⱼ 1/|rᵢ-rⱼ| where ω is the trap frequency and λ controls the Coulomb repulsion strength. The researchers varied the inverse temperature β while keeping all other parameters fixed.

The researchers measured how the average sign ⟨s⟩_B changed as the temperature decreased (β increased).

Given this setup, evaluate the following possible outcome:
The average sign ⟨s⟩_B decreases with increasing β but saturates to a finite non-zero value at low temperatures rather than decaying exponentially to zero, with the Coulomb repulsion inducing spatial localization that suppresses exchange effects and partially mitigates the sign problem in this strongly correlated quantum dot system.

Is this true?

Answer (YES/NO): NO